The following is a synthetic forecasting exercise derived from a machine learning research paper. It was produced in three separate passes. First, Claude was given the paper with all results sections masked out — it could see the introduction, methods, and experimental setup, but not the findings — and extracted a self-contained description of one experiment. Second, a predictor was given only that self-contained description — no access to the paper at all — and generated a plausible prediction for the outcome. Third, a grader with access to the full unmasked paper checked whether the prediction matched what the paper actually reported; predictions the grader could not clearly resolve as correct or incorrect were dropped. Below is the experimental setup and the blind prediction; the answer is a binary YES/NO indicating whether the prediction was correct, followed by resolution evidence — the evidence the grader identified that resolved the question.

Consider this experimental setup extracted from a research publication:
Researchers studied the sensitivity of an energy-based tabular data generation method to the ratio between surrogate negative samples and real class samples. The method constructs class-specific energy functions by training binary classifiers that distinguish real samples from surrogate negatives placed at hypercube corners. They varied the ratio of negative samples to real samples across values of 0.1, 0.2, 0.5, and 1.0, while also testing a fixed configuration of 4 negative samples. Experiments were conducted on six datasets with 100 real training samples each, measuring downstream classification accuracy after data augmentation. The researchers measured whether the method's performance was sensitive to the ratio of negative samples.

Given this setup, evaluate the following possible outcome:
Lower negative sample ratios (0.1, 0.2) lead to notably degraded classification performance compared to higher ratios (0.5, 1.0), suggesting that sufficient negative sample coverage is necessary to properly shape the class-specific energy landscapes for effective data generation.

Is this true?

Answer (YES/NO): NO